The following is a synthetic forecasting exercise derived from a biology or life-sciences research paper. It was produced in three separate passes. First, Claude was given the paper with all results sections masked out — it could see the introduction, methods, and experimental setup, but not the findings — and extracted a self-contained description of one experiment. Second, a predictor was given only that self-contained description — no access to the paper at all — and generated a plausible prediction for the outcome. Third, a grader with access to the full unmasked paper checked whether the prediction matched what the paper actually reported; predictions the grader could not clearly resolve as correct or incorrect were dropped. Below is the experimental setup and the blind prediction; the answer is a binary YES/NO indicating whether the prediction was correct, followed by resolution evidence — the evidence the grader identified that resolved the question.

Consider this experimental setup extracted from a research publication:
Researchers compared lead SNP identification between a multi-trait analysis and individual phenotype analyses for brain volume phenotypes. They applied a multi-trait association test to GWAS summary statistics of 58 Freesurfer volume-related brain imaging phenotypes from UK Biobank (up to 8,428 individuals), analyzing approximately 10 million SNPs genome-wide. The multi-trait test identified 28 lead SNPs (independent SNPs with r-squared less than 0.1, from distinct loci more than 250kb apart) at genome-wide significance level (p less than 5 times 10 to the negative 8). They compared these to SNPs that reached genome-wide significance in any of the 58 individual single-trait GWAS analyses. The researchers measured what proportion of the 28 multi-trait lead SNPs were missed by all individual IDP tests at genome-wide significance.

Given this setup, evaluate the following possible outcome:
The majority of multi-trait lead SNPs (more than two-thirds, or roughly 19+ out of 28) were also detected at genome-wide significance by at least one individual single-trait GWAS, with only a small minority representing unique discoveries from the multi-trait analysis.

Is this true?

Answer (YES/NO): NO